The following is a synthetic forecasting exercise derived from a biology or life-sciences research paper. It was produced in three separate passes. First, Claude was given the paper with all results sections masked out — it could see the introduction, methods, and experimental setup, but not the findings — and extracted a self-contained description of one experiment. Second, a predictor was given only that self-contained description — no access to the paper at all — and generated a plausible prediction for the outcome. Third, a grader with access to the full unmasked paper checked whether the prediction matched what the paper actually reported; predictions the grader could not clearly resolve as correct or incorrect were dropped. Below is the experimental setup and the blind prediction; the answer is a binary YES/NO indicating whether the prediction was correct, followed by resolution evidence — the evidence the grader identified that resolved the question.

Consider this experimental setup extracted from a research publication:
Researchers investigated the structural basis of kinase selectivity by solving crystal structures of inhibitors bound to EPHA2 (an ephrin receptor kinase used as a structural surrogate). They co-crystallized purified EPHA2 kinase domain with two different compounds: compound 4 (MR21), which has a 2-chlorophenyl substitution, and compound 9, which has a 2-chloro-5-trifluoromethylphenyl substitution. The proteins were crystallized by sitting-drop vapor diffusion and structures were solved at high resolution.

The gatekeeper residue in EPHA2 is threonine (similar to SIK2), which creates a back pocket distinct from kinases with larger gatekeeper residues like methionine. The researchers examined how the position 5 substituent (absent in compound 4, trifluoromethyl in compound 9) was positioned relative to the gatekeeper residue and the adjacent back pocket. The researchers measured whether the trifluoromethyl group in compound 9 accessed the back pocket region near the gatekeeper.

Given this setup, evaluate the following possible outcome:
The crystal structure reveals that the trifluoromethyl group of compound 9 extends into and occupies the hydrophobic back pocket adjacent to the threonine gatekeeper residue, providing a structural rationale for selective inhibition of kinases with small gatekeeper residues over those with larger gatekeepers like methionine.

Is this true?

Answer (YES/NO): NO